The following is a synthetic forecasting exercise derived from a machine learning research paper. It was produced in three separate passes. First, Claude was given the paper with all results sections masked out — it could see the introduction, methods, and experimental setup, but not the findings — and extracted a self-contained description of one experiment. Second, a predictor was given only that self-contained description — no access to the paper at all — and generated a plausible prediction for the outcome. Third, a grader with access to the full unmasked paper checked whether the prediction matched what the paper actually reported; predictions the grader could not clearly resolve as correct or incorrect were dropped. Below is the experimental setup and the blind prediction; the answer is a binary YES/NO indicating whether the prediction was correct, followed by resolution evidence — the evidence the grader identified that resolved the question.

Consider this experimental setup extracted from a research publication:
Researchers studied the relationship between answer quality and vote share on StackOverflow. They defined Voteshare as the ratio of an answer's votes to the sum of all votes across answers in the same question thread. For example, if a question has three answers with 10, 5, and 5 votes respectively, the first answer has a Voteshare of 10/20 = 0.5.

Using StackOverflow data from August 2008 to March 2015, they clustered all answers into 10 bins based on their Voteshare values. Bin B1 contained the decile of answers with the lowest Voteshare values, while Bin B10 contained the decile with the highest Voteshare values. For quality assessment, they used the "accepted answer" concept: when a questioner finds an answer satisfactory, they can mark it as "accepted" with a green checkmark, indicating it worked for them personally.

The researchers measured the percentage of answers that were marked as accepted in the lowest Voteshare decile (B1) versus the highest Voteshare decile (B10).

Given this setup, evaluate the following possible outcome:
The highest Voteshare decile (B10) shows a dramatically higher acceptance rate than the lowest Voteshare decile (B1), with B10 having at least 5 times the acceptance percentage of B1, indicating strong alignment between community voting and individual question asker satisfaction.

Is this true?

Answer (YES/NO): YES